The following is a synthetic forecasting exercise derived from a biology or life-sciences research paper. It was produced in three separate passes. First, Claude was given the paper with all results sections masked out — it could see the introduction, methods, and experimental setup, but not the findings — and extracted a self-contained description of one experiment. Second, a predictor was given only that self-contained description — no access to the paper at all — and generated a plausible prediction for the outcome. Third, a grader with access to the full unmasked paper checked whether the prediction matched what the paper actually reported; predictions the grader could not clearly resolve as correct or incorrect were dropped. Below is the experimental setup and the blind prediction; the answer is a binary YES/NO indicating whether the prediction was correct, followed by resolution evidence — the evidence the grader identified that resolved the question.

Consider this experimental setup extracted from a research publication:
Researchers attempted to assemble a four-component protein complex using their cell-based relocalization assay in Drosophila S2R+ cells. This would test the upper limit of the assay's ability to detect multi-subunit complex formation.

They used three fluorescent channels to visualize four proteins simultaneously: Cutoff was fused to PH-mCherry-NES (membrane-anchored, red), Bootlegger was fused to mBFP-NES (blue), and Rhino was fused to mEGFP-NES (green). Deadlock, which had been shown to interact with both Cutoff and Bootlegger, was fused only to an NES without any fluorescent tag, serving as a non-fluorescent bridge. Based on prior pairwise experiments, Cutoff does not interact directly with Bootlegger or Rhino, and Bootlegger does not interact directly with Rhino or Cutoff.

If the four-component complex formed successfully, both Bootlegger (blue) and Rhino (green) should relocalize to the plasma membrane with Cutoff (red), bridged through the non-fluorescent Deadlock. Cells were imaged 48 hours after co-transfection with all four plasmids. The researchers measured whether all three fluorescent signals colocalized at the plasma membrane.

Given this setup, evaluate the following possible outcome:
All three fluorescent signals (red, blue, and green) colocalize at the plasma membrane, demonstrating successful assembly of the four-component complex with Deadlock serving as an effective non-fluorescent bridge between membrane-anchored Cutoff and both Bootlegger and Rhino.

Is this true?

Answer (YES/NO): YES